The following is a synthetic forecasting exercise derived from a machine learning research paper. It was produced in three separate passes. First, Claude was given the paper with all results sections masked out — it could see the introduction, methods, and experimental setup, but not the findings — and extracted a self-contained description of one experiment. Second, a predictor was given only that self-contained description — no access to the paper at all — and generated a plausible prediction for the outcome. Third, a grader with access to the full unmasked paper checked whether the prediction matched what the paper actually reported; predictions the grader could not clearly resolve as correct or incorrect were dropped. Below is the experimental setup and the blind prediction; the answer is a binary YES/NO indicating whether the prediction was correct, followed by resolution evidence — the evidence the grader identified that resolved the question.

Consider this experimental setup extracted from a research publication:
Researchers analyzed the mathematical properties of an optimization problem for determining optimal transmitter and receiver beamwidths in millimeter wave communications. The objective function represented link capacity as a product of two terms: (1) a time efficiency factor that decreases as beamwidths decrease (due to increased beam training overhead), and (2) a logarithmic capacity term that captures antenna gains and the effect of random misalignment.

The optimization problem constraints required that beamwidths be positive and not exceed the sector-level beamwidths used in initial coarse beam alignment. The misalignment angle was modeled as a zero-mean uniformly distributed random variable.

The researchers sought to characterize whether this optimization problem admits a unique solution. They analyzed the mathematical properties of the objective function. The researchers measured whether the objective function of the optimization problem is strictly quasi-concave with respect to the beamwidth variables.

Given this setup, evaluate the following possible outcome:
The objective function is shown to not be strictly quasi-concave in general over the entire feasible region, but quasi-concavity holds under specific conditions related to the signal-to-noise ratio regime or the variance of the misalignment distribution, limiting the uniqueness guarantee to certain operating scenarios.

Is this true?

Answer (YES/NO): NO